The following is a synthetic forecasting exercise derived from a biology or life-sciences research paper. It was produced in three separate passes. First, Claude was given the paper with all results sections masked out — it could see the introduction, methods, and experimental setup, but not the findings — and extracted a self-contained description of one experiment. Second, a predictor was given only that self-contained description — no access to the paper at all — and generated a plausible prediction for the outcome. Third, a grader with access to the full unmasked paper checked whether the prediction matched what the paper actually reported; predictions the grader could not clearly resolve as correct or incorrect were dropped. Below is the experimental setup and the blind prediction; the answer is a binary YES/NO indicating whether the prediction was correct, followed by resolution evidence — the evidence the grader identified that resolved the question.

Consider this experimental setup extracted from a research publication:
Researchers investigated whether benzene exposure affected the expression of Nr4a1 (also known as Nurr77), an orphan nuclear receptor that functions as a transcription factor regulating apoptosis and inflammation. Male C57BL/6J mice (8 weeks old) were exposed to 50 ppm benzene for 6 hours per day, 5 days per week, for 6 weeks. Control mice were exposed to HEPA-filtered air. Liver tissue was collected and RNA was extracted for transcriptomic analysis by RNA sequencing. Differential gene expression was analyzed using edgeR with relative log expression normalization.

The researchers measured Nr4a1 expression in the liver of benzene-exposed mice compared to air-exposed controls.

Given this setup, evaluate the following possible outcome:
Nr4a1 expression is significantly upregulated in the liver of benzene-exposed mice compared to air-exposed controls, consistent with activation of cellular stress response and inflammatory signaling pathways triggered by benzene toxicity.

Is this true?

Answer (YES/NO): YES